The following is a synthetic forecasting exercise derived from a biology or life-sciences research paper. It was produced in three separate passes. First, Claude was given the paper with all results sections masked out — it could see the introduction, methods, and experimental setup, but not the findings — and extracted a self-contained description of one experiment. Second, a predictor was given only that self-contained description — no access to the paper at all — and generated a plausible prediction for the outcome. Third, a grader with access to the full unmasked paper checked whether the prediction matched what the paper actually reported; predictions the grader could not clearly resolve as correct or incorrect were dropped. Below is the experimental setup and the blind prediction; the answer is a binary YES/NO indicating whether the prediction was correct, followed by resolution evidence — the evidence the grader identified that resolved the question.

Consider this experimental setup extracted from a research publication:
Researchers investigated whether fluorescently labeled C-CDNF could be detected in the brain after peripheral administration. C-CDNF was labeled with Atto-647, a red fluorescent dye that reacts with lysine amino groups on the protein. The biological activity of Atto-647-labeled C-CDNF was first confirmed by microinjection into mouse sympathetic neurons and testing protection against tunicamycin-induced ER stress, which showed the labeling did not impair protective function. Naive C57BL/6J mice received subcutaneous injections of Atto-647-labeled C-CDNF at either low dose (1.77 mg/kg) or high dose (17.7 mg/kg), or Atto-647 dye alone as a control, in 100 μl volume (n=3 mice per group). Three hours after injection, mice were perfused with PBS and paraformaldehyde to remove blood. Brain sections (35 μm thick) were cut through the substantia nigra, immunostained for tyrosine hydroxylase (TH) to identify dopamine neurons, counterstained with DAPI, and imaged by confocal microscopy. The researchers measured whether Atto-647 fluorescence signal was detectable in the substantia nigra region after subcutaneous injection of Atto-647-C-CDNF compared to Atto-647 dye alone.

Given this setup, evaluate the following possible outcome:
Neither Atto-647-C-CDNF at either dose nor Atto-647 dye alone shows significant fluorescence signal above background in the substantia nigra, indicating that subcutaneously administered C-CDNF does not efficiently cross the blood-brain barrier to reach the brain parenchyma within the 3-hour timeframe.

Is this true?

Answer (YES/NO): NO